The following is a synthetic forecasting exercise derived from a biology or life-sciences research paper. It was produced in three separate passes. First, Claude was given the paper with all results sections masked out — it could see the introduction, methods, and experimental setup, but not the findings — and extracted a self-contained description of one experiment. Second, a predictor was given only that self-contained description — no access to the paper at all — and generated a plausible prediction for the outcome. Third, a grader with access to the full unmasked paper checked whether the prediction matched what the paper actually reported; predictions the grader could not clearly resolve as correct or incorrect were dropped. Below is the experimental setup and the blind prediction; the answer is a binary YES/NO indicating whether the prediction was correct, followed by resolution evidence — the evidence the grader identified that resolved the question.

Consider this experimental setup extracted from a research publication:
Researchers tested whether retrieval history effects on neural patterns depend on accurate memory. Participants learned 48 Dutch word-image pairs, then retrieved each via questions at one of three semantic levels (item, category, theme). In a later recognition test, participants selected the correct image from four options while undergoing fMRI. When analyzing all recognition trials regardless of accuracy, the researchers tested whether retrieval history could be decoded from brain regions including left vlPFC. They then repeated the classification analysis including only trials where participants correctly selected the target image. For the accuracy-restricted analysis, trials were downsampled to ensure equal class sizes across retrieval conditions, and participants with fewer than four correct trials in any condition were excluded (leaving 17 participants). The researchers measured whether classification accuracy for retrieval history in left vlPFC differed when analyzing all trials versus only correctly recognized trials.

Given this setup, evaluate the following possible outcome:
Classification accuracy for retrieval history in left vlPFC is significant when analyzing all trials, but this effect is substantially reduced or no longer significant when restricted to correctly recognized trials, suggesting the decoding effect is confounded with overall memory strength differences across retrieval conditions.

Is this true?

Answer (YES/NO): NO